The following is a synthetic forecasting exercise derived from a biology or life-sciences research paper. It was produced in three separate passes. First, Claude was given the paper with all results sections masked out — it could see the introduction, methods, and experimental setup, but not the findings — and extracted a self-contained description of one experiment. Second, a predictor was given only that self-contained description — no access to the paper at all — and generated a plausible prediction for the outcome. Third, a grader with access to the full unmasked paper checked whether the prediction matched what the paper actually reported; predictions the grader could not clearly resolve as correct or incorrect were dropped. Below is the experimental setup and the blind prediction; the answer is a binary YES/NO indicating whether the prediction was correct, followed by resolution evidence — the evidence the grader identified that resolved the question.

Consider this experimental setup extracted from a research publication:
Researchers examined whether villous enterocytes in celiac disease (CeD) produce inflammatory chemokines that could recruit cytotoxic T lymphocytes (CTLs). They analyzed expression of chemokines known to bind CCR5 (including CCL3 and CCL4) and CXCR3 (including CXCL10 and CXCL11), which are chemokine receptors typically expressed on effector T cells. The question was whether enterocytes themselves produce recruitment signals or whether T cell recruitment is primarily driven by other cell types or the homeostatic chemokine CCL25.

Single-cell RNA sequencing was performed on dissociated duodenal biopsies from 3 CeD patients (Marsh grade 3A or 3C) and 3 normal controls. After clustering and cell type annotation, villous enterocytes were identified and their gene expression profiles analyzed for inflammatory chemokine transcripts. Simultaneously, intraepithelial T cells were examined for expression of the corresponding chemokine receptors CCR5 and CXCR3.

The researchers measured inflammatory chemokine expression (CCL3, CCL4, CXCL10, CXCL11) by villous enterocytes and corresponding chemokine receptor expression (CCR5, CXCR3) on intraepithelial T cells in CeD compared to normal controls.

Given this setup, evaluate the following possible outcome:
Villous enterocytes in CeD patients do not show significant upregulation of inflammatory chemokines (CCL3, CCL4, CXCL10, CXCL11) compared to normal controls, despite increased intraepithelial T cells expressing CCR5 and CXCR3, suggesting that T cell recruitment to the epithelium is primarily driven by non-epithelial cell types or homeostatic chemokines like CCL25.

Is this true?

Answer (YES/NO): NO